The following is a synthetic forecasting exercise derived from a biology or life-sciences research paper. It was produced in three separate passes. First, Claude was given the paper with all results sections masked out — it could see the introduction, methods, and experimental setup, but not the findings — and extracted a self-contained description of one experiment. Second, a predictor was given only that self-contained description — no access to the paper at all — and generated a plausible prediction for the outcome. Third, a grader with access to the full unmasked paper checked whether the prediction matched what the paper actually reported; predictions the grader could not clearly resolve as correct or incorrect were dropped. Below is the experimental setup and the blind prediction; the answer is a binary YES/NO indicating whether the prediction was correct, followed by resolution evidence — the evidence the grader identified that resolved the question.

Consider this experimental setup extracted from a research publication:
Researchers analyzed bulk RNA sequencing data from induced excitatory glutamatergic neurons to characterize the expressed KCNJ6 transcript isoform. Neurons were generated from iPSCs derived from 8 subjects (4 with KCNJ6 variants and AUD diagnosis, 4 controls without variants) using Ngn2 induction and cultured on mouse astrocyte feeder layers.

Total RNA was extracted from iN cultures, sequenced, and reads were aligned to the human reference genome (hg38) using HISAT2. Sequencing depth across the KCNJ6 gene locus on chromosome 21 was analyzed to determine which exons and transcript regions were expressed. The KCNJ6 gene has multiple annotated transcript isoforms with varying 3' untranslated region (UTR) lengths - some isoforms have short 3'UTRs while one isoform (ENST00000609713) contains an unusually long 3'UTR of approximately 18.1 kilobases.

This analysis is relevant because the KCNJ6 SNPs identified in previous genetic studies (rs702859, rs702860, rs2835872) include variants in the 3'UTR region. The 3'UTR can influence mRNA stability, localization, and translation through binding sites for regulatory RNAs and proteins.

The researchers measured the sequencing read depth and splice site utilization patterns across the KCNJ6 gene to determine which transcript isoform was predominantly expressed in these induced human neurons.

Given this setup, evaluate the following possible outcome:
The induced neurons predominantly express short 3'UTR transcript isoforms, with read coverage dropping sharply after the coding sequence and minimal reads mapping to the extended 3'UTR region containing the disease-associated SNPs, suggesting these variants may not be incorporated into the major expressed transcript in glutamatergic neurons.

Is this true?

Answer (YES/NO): NO